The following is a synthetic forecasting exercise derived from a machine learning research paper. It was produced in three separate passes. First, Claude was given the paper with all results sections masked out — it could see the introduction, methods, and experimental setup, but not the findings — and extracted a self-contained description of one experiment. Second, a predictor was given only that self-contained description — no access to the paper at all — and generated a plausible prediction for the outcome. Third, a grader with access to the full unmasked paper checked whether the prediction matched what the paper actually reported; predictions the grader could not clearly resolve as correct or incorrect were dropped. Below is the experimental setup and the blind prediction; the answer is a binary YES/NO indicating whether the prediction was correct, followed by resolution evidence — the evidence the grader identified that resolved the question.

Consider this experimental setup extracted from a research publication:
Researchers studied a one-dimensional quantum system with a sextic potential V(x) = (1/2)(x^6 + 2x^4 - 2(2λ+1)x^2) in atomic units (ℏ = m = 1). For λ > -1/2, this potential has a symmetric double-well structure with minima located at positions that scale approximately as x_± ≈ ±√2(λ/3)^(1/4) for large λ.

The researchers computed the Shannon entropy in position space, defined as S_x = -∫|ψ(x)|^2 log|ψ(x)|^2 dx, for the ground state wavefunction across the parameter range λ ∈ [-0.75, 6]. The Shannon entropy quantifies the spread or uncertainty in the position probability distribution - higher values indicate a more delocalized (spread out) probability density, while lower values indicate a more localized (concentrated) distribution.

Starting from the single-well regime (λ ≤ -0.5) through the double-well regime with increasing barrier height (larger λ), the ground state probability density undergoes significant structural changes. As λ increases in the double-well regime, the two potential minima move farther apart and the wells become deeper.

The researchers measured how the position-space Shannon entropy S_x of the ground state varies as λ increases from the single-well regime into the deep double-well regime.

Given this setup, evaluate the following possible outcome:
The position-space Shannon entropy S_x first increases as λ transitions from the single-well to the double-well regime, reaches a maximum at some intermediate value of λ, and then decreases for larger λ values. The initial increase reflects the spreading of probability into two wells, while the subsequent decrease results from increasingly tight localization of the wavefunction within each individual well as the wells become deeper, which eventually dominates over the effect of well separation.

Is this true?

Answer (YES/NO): YES